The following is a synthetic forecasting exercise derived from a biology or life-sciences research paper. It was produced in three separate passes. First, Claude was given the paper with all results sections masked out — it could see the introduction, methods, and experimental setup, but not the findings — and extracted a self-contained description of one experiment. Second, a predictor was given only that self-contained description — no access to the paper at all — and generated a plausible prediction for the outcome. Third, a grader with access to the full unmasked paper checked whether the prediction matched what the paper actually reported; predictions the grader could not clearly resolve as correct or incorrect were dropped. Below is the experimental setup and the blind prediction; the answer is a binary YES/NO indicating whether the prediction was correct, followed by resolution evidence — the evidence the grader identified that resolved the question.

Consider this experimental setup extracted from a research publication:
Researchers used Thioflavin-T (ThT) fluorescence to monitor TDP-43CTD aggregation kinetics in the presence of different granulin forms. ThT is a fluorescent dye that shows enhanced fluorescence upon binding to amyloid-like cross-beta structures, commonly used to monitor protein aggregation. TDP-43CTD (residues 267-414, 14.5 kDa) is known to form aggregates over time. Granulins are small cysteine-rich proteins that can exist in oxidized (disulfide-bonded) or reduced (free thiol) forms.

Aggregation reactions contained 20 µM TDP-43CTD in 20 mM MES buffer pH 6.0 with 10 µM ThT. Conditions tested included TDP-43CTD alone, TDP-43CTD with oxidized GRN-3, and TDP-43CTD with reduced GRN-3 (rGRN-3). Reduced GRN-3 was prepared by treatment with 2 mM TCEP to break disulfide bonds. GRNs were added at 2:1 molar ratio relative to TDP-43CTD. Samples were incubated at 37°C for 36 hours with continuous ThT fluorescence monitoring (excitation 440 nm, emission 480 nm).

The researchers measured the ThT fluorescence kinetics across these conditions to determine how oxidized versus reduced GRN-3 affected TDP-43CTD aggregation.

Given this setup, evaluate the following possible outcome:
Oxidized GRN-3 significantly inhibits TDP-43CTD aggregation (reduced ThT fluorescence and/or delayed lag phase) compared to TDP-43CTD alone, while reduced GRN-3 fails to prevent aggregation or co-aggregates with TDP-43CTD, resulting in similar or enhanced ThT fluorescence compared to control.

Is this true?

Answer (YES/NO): NO